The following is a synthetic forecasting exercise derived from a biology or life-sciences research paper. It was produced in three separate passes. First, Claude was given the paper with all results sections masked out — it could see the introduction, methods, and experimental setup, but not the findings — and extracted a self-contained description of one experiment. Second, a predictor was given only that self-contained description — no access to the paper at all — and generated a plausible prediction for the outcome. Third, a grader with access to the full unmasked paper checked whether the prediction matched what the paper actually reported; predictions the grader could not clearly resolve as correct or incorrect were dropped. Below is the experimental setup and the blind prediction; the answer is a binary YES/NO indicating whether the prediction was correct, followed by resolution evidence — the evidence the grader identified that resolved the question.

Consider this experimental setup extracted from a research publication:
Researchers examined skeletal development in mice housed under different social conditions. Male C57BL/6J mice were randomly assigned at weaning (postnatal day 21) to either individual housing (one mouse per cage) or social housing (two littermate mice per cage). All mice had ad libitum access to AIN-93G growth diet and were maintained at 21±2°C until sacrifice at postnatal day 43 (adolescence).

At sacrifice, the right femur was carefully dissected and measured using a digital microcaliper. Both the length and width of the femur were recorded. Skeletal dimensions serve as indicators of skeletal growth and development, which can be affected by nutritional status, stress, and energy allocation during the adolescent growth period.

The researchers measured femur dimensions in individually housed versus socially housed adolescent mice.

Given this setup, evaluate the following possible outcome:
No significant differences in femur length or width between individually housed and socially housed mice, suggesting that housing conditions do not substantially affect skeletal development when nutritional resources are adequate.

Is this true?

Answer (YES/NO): NO